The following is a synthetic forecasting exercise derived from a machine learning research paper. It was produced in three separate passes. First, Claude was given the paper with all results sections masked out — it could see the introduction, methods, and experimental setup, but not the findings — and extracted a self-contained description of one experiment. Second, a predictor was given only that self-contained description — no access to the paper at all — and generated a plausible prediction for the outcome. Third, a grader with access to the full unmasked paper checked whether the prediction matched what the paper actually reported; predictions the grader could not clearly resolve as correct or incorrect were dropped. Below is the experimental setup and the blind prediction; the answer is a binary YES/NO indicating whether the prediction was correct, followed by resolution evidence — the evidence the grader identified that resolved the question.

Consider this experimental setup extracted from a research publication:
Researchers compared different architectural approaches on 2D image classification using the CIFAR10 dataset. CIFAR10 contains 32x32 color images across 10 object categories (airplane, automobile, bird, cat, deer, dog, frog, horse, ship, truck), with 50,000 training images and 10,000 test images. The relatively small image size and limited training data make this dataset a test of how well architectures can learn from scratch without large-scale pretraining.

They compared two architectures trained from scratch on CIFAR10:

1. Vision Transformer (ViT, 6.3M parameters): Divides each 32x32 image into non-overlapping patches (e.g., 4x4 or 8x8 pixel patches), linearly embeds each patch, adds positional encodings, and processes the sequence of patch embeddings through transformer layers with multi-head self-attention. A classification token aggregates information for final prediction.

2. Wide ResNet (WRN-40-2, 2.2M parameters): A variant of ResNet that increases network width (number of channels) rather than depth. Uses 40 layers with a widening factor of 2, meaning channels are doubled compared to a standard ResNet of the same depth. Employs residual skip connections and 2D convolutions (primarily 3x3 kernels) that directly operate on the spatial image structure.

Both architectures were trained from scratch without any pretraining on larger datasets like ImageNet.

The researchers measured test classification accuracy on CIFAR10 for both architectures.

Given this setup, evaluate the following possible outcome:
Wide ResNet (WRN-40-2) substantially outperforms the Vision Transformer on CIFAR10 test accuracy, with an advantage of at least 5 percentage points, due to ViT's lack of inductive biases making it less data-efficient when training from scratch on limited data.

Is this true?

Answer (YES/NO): NO